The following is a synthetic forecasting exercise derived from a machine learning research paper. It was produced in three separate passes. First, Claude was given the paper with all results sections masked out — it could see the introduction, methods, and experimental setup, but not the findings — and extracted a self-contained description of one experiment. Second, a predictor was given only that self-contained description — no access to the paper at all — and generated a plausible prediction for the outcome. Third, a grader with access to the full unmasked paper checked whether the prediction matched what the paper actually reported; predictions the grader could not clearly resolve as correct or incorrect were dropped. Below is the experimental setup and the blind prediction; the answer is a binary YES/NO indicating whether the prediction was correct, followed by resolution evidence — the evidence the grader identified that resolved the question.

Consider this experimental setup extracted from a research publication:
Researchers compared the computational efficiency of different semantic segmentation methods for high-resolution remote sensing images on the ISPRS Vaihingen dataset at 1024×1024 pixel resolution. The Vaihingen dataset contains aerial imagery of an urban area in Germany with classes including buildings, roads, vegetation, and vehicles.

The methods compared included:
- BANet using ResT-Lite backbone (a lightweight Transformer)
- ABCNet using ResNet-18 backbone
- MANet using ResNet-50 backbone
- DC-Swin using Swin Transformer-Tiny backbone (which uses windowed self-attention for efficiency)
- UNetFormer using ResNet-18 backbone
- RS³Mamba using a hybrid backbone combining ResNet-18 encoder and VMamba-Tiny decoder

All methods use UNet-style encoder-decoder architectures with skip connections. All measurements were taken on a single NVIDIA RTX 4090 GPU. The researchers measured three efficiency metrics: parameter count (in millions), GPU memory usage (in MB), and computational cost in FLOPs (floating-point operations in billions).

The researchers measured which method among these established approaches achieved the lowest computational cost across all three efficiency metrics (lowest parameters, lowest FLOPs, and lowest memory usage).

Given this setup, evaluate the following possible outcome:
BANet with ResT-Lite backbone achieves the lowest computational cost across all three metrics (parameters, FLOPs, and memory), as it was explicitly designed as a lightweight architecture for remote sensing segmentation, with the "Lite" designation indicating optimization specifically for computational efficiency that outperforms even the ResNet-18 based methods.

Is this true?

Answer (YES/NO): NO